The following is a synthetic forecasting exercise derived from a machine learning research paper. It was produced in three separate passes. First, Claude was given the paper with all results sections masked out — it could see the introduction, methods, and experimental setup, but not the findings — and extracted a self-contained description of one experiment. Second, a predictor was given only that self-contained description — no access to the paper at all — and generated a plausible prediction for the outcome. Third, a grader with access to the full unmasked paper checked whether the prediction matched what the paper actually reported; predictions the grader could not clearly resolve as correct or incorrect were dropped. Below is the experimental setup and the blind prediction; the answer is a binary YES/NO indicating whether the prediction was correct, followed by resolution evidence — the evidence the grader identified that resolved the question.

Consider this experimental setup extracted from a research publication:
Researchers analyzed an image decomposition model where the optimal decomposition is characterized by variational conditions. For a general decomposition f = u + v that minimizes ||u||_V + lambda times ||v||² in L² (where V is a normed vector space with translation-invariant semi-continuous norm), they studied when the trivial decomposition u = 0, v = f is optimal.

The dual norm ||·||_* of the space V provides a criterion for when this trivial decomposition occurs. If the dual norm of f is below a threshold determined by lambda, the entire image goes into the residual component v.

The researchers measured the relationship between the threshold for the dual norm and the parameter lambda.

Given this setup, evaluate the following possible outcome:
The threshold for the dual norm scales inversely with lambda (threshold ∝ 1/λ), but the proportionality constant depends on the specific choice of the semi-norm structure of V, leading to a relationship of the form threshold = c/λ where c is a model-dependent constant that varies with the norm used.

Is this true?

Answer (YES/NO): NO